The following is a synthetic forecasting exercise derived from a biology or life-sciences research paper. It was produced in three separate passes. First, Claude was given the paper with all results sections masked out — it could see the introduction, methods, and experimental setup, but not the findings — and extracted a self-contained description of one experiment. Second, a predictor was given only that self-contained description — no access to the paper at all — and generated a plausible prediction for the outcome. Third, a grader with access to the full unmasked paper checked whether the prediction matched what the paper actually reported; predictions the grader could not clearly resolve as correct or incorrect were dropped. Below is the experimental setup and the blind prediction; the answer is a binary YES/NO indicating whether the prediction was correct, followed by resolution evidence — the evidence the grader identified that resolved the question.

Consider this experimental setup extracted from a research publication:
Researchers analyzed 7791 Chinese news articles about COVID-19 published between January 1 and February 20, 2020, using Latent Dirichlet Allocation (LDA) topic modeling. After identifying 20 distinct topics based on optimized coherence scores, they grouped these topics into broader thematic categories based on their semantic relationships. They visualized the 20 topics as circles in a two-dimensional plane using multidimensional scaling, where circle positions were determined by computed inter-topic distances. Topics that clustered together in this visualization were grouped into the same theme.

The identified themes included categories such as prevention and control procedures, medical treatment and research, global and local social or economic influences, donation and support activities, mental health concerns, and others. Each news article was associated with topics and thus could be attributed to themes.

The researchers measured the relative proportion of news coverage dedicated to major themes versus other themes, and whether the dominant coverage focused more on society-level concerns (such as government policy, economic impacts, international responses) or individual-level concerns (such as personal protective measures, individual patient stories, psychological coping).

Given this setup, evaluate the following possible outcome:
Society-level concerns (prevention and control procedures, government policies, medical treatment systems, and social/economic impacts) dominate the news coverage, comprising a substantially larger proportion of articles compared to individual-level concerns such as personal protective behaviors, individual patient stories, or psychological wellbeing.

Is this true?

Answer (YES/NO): YES